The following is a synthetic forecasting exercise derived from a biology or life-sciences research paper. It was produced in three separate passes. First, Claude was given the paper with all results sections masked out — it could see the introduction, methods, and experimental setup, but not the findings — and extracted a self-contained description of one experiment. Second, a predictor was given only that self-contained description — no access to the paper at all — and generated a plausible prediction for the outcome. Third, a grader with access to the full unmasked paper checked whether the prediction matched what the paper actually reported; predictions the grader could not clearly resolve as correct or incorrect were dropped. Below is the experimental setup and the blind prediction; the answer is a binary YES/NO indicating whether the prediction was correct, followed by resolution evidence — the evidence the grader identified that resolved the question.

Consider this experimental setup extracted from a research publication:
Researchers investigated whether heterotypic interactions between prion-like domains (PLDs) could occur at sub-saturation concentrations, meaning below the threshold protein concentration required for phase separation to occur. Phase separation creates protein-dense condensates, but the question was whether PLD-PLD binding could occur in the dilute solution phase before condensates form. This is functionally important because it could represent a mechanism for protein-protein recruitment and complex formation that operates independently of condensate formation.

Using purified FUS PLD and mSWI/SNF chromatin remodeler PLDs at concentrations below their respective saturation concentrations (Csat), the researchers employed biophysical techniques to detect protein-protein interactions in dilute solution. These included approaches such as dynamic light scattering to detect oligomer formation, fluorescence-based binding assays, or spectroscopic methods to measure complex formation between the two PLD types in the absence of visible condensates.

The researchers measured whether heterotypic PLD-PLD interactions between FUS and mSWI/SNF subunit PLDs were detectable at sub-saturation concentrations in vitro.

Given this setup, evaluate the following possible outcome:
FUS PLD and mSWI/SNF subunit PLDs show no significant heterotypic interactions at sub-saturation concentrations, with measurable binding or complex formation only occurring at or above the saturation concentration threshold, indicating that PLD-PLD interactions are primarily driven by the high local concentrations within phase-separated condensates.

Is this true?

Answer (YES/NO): NO